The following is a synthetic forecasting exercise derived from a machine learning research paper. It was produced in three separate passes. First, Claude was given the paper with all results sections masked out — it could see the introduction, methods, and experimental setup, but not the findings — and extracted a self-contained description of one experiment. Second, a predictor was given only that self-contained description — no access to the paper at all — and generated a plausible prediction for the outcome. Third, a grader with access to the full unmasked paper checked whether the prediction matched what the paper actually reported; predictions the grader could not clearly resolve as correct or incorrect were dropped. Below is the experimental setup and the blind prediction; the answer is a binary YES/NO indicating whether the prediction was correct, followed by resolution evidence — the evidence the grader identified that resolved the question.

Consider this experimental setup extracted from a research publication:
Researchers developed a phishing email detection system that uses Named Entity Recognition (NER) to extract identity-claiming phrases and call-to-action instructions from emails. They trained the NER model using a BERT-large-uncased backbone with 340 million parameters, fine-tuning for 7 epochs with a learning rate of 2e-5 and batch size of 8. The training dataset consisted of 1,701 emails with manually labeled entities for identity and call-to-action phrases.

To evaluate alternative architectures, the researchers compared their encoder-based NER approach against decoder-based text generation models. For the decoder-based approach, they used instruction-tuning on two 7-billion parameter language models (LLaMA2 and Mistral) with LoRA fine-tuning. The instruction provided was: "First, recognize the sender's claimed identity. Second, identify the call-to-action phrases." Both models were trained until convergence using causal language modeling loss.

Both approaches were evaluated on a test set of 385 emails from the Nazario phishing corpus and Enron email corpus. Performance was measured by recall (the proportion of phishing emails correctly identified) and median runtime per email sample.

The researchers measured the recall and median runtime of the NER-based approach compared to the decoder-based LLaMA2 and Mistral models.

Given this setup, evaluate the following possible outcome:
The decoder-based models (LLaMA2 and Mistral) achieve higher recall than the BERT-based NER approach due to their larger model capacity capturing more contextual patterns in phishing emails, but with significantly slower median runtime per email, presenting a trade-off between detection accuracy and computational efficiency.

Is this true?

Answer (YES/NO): NO